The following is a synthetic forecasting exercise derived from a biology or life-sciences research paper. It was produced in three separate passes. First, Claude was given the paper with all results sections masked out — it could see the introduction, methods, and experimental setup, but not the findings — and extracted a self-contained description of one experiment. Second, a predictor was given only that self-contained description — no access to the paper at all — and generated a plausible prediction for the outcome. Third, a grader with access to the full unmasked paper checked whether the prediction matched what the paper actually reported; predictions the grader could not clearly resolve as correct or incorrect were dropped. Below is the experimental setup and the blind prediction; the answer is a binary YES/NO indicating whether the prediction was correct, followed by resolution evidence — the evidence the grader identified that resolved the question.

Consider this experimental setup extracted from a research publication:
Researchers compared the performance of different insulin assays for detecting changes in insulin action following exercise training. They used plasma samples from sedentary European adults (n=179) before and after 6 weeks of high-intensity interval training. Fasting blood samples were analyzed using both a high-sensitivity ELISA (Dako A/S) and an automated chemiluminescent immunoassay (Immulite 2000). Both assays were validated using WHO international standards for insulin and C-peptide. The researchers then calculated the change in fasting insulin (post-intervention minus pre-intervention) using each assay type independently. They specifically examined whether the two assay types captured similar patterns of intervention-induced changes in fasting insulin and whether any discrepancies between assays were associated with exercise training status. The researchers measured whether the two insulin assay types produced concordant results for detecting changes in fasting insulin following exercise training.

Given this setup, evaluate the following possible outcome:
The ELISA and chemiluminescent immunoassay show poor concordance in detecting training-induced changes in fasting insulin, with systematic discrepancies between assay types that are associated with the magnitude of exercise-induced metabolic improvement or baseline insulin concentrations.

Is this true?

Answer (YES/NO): NO